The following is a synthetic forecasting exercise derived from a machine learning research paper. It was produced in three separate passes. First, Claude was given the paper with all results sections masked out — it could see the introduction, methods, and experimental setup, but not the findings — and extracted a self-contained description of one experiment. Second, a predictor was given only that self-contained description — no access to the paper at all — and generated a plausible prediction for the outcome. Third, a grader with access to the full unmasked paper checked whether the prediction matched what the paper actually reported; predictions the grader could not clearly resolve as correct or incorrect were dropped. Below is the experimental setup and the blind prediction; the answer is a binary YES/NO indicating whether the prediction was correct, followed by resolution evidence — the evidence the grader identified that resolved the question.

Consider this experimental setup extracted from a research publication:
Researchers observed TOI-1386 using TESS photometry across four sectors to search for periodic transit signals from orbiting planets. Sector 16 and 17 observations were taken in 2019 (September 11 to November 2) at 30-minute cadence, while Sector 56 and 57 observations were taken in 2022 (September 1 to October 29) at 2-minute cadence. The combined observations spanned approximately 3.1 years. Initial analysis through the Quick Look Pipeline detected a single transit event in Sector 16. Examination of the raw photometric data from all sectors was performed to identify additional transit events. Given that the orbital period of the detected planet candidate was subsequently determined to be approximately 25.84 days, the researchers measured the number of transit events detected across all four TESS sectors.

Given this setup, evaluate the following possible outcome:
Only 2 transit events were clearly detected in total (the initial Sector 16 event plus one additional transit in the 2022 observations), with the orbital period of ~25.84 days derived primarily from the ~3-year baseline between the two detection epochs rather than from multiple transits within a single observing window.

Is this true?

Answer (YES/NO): NO